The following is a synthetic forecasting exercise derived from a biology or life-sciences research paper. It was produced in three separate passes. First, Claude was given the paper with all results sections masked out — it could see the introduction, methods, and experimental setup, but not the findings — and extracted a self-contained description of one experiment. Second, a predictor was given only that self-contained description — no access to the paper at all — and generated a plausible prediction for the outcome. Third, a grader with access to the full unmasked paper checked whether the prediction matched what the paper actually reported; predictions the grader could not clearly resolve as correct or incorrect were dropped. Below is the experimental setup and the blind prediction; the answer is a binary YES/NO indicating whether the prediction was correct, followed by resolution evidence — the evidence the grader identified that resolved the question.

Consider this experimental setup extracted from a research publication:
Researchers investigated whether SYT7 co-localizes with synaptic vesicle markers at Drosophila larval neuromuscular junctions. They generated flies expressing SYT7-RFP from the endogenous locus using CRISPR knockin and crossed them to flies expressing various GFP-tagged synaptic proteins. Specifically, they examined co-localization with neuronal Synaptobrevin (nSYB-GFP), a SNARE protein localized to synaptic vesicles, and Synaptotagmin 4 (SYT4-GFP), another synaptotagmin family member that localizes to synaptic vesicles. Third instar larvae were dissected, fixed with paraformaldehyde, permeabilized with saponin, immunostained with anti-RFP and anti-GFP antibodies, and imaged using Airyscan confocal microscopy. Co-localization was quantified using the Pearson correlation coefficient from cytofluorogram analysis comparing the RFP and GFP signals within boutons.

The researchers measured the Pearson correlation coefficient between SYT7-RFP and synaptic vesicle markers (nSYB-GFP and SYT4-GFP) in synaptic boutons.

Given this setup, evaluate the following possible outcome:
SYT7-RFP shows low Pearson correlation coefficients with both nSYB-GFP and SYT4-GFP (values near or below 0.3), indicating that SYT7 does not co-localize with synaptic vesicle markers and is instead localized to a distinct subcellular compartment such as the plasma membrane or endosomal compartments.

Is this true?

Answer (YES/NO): NO